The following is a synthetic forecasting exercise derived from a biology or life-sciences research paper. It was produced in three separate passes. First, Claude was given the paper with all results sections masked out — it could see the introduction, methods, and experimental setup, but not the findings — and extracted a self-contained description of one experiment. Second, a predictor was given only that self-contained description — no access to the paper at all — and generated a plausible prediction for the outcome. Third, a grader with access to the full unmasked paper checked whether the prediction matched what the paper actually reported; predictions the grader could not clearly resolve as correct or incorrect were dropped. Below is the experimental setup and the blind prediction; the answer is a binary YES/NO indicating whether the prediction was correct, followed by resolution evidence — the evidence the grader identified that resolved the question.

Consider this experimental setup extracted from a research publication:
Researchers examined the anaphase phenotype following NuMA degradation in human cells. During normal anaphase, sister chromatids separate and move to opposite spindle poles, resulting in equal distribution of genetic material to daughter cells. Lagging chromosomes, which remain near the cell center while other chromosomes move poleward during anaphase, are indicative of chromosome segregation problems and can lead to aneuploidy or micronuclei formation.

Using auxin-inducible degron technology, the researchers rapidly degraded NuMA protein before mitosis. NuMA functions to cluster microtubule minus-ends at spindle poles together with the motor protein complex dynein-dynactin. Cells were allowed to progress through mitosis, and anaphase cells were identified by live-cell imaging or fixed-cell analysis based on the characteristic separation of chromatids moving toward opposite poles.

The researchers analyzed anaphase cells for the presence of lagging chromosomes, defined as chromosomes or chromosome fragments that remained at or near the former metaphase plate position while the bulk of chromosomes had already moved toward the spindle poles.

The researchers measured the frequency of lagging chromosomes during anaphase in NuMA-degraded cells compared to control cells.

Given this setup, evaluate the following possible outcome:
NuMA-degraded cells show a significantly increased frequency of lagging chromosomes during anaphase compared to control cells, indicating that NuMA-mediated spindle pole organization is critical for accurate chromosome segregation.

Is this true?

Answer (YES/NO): YES